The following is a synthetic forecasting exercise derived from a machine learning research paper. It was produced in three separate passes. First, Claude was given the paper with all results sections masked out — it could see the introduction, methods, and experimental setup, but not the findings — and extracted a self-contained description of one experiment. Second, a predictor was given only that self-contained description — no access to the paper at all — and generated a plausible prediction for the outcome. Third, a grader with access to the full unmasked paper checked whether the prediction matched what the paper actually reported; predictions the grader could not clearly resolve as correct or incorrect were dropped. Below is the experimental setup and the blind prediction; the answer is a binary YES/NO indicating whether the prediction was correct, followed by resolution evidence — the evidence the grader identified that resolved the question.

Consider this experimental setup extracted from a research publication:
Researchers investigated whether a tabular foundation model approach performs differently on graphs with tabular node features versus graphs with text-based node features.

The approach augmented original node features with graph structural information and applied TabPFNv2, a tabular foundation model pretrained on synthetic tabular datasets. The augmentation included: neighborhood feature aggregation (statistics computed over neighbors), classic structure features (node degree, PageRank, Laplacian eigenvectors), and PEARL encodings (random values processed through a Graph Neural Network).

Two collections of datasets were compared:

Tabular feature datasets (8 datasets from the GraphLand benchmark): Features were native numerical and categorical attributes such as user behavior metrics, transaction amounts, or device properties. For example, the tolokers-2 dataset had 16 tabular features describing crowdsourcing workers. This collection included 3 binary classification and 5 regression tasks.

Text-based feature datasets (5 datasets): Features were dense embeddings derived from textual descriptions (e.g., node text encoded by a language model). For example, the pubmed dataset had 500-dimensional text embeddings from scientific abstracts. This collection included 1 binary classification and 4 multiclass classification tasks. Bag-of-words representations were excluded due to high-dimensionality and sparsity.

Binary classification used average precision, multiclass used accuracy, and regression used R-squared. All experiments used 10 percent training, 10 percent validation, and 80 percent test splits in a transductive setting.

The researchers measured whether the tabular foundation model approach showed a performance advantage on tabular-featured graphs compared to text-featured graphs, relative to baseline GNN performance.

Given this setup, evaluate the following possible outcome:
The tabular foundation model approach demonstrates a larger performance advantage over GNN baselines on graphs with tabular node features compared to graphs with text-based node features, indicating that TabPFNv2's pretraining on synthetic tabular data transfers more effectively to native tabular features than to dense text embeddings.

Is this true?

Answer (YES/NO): YES